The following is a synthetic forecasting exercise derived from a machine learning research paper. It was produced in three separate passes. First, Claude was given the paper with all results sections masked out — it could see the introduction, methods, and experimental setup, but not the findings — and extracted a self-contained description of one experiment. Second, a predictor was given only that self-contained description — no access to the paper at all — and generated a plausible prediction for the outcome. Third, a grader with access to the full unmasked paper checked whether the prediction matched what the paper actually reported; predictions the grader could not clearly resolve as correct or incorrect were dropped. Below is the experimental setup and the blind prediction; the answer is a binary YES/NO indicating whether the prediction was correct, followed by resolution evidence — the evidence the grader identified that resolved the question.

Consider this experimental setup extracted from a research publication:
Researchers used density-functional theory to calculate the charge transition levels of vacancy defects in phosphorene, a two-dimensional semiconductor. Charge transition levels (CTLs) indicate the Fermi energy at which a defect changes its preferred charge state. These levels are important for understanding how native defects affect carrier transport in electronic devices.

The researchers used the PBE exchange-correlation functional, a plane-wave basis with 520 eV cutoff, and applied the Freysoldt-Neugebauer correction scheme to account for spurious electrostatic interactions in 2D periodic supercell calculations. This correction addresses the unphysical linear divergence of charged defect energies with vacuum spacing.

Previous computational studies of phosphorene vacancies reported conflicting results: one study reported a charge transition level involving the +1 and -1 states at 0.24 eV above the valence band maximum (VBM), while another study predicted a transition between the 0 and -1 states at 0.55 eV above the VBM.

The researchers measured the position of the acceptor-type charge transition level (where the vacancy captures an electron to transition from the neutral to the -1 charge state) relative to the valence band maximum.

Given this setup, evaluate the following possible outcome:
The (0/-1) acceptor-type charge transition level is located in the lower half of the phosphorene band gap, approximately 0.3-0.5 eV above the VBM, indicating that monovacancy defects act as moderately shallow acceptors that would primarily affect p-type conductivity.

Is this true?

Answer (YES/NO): NO